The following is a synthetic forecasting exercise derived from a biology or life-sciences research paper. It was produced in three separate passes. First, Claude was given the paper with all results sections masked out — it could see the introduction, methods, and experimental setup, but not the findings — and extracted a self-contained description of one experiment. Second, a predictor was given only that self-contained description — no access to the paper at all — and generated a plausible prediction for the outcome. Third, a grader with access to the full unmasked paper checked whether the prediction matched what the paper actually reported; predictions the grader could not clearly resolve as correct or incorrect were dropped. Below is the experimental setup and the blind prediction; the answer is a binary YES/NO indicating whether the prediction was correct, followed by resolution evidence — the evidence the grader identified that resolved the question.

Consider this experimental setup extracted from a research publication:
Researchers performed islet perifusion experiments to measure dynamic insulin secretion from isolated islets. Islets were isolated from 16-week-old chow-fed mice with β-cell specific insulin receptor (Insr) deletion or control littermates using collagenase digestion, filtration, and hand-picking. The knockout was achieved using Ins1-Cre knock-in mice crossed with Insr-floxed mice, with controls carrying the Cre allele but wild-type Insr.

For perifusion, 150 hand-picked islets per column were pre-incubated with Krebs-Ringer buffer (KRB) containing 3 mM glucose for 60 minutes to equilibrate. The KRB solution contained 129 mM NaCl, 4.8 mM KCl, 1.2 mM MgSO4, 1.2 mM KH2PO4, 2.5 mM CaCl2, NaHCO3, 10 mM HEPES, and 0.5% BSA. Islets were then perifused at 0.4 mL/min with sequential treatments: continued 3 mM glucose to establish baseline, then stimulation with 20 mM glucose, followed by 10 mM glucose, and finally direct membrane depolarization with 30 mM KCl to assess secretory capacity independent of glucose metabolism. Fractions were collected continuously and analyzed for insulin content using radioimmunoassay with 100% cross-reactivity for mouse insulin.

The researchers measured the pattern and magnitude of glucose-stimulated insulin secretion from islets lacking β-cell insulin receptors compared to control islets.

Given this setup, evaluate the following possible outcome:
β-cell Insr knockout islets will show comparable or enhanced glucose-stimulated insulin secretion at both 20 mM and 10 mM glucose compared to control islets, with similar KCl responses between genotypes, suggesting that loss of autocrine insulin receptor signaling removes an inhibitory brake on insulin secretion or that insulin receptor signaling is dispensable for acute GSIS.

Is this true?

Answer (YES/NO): NO